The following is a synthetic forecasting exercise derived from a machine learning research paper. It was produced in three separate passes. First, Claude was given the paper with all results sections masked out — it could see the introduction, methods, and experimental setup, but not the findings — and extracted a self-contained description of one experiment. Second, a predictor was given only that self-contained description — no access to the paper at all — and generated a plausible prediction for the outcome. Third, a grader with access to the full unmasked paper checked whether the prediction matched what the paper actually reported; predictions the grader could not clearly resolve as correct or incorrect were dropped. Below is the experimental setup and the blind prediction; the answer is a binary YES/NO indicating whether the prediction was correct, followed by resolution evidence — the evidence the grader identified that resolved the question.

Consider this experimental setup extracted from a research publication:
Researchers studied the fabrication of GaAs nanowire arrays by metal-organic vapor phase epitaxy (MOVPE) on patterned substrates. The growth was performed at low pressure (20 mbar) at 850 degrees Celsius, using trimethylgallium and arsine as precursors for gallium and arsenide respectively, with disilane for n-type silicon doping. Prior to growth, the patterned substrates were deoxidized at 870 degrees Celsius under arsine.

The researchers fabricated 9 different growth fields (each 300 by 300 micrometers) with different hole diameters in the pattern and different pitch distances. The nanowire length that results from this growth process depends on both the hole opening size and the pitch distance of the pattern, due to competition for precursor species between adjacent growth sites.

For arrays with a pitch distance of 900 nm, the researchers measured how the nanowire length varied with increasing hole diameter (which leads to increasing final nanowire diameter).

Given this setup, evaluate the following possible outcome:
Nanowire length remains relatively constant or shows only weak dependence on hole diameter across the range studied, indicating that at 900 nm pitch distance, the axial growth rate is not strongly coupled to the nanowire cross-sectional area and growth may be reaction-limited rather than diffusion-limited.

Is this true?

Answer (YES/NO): NO